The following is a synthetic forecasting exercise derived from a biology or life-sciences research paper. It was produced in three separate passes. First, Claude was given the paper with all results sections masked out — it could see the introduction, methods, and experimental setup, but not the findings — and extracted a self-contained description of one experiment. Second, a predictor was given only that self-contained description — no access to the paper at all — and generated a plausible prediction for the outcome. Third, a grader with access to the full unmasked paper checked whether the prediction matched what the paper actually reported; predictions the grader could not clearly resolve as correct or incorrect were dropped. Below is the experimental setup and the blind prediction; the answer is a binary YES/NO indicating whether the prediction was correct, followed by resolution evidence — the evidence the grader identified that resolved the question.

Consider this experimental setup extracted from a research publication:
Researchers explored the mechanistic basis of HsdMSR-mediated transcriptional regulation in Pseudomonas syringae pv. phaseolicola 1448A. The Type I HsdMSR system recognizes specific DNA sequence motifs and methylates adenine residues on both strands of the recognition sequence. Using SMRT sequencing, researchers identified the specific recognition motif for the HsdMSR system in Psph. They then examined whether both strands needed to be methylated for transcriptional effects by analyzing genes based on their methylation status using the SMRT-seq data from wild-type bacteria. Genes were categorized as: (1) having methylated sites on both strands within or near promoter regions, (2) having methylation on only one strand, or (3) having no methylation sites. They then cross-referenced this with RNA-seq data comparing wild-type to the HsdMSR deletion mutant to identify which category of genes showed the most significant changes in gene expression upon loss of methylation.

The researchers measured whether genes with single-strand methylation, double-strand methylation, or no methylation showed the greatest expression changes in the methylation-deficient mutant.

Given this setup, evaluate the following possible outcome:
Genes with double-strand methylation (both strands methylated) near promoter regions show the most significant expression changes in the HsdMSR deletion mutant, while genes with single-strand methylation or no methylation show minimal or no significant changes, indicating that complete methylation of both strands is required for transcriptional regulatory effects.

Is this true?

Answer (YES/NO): YES